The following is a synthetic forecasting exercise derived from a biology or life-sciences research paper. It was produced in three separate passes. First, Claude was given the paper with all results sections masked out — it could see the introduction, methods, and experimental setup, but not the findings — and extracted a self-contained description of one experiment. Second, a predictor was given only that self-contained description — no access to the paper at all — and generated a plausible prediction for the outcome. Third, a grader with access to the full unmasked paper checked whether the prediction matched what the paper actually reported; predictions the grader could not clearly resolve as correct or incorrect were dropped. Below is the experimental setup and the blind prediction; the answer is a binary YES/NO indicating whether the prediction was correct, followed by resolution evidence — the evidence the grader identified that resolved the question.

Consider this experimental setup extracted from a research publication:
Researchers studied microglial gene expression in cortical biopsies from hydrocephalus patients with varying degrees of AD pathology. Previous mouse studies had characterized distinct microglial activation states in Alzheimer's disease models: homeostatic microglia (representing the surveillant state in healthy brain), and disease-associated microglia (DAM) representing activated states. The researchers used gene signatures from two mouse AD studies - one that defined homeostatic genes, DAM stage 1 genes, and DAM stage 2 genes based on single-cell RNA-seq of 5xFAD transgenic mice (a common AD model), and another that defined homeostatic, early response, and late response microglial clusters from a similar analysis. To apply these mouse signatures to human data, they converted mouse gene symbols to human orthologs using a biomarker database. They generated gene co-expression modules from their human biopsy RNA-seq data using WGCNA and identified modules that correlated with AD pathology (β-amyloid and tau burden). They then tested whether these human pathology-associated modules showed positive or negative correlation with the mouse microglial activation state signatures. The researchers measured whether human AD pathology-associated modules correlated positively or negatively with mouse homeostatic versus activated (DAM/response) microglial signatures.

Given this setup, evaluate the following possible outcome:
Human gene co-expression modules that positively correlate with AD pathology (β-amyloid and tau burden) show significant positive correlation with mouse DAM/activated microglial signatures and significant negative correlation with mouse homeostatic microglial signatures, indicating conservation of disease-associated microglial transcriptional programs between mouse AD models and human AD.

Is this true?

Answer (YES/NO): NO